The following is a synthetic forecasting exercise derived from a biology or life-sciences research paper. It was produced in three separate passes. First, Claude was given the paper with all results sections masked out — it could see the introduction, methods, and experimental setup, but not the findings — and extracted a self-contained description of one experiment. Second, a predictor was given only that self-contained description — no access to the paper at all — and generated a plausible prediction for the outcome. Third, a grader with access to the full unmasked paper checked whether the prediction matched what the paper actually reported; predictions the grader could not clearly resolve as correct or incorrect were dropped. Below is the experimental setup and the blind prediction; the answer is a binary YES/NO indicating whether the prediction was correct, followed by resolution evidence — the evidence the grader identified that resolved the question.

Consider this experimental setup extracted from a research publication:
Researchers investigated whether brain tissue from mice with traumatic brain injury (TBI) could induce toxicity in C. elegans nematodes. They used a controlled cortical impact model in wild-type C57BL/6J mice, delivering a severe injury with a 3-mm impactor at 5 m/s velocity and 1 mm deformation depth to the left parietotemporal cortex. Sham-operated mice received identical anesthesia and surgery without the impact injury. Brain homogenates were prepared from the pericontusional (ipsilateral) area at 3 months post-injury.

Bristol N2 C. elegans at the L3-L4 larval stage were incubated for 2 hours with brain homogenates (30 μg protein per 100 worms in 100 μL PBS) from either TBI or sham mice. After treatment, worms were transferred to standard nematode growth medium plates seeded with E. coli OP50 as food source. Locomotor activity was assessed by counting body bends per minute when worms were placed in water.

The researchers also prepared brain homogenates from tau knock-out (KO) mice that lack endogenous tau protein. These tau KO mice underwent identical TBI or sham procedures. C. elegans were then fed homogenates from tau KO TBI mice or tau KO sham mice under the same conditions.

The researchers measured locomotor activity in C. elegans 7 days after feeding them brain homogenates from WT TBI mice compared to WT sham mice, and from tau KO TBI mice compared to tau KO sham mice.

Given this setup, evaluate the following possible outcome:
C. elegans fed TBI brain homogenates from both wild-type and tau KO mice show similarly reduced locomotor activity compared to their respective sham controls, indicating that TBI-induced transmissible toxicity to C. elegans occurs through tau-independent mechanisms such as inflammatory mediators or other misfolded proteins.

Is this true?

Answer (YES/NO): NO